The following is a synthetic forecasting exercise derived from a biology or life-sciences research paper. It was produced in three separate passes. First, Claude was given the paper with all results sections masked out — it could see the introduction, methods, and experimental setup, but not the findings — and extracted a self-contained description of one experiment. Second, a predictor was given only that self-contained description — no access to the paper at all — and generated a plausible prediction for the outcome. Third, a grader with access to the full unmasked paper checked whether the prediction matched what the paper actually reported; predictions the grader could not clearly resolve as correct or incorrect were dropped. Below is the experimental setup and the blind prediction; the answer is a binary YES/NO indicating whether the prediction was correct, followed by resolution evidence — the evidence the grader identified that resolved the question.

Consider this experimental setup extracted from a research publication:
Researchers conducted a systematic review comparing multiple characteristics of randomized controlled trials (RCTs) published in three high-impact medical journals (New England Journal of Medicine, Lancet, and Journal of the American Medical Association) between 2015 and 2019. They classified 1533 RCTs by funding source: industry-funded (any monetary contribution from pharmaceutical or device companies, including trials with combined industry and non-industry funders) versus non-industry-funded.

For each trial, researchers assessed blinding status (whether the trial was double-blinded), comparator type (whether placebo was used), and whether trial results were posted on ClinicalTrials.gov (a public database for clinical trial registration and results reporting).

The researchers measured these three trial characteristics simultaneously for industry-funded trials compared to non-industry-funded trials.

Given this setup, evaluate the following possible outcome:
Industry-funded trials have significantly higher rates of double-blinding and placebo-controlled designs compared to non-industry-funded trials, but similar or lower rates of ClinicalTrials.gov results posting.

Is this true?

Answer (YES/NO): NO